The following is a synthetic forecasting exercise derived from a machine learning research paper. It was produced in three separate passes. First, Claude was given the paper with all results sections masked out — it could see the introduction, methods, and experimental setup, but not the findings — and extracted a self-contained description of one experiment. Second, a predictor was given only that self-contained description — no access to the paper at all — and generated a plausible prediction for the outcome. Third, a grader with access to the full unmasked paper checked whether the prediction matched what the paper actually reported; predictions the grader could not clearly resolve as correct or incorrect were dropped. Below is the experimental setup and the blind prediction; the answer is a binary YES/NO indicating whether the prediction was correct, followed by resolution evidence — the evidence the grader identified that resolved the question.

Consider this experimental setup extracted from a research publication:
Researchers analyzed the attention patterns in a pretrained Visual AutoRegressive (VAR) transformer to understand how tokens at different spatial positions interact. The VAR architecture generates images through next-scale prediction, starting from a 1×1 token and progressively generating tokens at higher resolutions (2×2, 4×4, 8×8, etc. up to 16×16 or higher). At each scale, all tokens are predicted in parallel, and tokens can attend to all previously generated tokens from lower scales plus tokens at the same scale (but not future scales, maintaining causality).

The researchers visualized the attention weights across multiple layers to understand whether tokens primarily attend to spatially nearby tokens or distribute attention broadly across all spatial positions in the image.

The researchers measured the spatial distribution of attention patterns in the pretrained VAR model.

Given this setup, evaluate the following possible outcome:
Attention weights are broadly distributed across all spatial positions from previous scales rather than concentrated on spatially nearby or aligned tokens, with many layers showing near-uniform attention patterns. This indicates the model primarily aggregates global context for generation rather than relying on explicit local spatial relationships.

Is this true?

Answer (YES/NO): NO